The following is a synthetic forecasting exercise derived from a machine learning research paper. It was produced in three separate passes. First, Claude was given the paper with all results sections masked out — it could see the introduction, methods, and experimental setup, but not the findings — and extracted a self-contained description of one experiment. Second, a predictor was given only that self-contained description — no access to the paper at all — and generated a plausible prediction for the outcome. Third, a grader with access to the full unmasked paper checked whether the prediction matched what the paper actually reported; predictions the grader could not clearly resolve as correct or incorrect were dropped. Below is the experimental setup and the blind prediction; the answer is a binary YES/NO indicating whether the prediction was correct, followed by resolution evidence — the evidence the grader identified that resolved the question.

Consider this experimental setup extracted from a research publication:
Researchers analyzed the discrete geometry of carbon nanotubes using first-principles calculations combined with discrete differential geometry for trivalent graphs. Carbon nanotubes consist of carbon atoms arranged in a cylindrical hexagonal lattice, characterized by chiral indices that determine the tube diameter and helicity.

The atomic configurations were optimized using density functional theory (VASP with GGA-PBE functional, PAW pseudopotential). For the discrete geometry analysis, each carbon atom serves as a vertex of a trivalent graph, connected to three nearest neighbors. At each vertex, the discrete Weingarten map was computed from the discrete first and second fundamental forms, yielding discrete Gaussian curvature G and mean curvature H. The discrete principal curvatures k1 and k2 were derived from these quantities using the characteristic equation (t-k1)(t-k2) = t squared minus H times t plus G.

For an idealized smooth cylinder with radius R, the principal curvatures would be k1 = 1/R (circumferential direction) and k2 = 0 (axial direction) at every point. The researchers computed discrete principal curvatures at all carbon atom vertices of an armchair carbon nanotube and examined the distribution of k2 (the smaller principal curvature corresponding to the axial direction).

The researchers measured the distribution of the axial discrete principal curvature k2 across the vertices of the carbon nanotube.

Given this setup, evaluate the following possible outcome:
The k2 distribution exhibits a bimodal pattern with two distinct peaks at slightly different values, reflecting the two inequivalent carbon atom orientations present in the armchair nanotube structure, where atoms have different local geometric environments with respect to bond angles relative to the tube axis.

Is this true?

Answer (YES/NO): NO